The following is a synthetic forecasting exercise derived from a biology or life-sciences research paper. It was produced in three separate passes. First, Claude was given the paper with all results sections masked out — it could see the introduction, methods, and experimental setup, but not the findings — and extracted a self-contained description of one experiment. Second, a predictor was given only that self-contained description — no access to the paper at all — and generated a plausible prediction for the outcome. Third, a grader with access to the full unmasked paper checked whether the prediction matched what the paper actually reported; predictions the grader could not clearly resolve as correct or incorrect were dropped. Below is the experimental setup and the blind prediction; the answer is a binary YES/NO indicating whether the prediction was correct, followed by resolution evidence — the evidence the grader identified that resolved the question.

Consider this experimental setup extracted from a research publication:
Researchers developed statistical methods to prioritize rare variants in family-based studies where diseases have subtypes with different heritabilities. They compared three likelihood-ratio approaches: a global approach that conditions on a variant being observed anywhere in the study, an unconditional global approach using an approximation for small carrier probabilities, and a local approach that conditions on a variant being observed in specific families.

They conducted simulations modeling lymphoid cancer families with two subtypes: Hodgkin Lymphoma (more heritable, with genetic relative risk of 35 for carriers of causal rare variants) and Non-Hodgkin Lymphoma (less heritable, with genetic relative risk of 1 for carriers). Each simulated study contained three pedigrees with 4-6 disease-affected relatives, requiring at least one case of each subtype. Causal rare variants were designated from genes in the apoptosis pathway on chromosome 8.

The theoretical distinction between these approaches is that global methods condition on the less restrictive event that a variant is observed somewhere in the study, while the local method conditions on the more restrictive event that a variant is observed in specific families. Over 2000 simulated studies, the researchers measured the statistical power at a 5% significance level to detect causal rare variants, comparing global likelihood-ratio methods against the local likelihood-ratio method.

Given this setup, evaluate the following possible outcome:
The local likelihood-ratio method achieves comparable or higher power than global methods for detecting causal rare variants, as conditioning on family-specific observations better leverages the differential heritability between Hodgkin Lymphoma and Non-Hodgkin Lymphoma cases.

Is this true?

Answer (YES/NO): NO